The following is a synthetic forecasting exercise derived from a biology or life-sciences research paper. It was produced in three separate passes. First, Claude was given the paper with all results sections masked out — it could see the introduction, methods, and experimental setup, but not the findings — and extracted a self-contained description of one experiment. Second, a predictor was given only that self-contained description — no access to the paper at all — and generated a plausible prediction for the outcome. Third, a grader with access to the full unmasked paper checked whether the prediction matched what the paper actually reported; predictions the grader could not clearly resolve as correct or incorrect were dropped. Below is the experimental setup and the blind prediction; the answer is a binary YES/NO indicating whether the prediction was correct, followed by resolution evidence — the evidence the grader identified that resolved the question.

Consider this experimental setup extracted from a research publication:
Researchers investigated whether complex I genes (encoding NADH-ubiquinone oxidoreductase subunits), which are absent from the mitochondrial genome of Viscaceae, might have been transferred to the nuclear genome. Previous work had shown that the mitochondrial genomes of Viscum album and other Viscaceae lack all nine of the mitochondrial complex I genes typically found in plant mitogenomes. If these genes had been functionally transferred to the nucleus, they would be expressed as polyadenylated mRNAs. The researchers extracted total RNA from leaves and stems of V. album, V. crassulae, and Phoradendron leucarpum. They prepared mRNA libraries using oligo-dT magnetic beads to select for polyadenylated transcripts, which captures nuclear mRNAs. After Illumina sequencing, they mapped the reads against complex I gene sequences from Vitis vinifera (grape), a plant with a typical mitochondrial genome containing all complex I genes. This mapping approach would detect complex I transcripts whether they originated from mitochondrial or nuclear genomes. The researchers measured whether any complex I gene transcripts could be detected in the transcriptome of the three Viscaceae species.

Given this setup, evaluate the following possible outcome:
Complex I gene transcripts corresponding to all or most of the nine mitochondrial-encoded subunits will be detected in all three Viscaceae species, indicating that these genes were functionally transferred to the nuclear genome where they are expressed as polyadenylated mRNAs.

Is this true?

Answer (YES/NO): NO